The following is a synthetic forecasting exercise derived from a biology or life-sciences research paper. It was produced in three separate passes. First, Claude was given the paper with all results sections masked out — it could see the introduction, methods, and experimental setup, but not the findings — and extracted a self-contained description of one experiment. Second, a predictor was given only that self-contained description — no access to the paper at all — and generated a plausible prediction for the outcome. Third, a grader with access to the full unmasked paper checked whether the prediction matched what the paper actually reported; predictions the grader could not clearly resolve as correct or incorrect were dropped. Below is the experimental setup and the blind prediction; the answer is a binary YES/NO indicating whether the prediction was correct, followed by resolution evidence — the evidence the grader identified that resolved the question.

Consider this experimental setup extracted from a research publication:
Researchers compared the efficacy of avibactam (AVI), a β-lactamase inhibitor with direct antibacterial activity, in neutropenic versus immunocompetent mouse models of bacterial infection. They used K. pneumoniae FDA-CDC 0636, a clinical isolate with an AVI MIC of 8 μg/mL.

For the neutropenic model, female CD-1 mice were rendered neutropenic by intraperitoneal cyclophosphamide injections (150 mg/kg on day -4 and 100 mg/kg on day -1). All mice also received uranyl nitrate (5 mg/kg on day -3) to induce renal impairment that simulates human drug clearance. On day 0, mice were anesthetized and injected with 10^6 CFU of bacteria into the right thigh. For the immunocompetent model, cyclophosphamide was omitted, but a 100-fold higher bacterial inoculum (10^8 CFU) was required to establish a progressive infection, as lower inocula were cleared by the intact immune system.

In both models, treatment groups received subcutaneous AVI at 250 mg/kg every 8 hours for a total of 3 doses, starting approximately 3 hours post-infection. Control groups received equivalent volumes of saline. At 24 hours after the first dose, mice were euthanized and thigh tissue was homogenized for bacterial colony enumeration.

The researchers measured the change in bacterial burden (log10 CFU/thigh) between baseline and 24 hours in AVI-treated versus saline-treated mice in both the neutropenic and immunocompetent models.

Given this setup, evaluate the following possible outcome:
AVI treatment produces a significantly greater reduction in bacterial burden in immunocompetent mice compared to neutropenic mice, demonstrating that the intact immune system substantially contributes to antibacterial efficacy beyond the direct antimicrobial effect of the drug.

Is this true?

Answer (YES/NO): YES